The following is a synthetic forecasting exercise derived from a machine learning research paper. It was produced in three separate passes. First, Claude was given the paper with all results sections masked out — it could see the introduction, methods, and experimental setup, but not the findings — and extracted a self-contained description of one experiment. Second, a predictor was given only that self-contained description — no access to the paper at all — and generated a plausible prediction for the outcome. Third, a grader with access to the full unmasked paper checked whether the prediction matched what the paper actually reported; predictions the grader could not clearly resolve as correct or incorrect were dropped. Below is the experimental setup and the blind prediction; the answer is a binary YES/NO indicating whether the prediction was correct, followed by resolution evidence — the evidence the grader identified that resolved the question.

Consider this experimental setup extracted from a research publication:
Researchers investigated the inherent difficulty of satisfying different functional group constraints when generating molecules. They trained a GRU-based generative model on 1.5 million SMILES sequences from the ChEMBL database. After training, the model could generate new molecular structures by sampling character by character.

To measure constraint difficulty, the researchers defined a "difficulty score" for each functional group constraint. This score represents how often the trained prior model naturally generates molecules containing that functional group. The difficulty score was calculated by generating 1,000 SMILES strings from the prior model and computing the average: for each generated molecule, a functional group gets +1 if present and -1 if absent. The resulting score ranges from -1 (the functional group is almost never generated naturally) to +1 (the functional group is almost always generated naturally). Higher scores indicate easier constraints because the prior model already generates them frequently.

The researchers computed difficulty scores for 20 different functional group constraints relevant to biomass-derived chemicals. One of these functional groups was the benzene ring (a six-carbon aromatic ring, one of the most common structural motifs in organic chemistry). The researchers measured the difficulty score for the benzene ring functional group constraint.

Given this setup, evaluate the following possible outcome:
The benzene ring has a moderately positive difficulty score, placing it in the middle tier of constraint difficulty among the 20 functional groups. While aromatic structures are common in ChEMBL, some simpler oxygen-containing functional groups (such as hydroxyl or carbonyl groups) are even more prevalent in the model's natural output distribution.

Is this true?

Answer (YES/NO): NO